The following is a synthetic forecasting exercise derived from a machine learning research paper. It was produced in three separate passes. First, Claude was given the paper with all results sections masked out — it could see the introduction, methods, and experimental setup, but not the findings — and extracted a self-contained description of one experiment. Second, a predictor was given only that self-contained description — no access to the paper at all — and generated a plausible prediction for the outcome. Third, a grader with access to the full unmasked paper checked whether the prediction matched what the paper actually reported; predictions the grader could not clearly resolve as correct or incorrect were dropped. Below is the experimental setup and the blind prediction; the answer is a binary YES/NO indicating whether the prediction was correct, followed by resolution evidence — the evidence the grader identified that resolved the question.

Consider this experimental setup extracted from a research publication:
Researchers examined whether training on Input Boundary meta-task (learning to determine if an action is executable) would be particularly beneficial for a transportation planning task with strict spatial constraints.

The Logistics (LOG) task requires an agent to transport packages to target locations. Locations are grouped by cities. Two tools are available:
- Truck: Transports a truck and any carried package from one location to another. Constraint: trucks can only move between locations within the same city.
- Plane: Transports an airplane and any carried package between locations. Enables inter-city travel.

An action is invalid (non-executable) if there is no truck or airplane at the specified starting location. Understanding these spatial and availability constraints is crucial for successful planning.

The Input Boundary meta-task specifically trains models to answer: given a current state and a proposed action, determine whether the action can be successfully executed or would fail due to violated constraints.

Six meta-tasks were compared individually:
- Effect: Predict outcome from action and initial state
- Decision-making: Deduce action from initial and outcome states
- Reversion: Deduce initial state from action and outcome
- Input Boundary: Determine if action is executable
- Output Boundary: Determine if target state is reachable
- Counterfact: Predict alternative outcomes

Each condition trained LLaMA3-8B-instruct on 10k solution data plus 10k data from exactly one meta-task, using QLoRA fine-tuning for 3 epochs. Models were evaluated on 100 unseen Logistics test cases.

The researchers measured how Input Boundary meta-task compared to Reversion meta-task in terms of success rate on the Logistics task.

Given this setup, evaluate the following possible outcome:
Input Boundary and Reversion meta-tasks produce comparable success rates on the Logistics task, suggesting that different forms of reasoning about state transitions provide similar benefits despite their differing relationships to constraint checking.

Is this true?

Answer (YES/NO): NO